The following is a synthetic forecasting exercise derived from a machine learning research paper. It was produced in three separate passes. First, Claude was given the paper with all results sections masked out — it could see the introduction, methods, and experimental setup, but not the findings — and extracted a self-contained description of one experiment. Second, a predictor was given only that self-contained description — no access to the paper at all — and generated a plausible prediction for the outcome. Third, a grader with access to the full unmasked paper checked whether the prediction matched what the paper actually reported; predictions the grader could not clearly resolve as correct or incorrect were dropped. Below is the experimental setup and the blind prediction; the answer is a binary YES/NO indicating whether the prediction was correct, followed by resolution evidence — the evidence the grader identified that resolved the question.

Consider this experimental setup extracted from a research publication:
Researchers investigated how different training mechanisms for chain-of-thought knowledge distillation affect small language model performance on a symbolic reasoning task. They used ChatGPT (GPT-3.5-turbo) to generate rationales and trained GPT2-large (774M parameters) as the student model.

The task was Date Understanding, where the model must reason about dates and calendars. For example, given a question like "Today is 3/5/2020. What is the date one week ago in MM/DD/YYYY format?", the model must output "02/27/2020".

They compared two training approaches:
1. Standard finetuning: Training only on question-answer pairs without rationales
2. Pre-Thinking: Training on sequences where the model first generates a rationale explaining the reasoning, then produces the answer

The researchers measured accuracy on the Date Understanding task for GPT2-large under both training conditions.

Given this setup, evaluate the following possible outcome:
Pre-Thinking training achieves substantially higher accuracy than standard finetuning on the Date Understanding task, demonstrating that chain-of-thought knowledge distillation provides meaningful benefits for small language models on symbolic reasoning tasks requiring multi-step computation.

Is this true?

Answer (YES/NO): NO